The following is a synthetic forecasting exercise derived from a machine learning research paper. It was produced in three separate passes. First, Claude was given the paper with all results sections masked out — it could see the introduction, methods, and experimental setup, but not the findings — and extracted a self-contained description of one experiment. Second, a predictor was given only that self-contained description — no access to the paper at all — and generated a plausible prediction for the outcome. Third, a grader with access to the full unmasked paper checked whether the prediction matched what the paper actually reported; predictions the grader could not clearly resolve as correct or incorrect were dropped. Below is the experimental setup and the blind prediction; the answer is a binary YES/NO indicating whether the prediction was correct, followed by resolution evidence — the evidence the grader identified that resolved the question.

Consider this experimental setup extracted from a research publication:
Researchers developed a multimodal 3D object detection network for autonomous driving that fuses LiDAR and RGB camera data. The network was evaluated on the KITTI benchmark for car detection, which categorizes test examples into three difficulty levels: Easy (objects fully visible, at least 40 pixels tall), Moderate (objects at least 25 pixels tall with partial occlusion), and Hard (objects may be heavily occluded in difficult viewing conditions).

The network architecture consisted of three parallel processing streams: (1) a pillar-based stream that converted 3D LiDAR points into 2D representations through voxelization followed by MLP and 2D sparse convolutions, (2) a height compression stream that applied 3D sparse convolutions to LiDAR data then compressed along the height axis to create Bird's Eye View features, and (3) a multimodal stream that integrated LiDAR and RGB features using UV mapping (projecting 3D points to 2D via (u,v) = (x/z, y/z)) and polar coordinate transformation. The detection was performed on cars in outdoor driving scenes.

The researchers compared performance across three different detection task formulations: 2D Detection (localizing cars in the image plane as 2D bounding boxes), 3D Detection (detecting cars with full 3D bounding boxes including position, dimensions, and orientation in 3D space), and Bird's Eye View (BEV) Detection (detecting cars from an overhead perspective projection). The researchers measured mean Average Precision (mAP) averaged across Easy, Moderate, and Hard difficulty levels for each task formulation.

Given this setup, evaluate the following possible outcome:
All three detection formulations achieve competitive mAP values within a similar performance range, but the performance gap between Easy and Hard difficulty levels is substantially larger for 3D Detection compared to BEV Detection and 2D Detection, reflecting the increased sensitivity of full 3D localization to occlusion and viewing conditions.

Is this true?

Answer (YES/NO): NO